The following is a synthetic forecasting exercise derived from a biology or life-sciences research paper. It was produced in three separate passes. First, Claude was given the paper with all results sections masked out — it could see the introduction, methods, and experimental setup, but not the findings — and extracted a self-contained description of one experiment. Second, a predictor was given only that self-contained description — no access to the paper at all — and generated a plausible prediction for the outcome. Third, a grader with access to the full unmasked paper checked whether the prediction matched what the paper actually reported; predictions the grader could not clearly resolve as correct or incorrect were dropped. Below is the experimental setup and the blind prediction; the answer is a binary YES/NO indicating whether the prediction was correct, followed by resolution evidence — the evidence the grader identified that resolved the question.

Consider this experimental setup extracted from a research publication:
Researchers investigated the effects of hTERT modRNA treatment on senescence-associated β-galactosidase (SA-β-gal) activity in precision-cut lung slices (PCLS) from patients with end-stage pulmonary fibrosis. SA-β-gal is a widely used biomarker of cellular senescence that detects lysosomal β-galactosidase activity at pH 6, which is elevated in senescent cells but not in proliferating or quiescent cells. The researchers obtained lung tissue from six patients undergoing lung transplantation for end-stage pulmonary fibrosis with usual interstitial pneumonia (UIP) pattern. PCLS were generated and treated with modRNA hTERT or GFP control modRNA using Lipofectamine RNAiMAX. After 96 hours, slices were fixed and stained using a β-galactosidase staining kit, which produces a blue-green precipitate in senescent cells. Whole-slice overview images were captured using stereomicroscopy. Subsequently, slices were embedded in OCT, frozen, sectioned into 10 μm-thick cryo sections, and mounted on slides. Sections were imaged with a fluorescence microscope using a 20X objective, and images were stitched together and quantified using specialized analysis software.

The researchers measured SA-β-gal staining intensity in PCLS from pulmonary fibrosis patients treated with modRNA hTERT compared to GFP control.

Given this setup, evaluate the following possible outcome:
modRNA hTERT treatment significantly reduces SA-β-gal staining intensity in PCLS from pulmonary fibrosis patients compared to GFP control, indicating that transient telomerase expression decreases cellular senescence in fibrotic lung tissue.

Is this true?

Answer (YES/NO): YES